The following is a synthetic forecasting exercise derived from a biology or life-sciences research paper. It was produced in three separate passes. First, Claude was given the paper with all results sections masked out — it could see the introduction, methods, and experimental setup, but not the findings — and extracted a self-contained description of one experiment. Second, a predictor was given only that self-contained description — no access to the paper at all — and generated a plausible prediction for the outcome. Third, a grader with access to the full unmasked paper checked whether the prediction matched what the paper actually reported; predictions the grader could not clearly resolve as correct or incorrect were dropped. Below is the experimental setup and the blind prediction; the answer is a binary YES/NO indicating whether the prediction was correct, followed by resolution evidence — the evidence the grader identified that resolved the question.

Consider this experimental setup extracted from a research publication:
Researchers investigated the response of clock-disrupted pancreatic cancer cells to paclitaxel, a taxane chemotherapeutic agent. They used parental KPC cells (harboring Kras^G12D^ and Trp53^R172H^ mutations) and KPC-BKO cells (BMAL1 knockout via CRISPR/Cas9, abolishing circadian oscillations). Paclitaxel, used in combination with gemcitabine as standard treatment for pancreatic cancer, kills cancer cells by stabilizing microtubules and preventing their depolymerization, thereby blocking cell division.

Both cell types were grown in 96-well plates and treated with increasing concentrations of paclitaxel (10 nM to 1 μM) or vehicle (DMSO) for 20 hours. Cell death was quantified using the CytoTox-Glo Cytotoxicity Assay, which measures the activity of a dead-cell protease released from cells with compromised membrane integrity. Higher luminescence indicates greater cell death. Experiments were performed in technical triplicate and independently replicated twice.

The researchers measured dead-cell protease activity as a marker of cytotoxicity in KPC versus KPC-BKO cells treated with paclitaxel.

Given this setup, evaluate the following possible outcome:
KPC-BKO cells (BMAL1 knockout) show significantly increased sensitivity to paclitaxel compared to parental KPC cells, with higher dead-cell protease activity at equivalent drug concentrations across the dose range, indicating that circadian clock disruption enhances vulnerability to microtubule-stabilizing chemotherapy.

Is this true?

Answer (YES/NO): NO